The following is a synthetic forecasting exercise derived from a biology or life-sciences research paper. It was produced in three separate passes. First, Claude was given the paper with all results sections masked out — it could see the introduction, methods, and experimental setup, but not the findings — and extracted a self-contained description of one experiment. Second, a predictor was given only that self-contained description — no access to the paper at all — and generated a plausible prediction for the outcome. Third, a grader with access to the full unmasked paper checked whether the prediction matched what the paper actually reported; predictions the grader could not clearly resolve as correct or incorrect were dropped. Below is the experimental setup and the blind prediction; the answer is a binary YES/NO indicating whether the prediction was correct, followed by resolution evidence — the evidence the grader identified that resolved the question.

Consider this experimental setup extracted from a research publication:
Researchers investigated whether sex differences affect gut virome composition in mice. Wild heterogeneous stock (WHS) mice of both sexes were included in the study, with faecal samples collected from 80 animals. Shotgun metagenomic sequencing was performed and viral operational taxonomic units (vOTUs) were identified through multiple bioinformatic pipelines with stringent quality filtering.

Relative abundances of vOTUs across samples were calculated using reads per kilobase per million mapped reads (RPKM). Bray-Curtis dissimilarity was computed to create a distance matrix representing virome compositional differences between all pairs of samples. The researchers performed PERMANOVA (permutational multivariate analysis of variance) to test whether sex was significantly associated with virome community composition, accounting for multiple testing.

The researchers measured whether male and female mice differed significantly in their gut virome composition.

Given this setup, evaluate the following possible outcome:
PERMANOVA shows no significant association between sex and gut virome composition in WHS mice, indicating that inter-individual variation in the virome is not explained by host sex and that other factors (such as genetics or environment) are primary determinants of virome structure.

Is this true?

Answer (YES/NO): NO